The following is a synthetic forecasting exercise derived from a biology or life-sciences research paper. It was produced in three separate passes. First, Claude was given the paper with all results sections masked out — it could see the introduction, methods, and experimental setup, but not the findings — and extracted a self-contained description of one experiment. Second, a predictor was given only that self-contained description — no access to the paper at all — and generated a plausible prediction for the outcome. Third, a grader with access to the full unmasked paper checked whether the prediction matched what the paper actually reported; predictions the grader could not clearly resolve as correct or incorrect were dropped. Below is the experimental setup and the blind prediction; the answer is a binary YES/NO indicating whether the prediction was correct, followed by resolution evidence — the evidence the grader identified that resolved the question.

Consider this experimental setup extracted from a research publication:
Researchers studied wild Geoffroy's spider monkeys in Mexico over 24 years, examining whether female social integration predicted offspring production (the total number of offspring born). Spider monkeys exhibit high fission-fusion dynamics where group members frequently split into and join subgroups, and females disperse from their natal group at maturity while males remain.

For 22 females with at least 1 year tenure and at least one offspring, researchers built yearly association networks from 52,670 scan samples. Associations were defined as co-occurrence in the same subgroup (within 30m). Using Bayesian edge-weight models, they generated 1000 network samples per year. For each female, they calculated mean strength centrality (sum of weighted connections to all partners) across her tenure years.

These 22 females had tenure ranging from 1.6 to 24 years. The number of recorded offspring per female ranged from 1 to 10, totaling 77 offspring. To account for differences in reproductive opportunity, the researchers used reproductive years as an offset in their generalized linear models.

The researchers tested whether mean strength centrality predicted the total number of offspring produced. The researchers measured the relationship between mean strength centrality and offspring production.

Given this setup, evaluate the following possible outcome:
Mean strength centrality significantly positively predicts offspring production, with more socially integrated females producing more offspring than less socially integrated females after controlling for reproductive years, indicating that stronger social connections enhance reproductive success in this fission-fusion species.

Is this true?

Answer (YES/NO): NO